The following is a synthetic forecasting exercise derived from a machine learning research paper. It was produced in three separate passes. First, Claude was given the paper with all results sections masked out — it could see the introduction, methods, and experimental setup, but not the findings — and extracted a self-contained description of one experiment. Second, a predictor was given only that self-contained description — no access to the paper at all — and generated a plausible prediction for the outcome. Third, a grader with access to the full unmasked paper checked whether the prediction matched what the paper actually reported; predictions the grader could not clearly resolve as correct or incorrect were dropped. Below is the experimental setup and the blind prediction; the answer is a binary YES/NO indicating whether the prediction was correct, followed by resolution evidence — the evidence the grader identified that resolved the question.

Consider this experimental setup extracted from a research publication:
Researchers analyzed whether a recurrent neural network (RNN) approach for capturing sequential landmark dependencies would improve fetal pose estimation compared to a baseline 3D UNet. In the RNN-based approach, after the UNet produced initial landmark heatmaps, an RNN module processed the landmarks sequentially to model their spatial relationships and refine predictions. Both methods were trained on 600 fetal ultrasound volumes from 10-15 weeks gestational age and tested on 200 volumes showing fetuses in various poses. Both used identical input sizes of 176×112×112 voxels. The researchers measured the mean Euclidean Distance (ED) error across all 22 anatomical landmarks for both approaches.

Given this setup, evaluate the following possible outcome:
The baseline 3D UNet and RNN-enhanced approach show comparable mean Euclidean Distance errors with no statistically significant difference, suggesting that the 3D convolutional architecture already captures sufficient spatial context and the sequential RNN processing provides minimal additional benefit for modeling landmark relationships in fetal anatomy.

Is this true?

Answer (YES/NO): NO